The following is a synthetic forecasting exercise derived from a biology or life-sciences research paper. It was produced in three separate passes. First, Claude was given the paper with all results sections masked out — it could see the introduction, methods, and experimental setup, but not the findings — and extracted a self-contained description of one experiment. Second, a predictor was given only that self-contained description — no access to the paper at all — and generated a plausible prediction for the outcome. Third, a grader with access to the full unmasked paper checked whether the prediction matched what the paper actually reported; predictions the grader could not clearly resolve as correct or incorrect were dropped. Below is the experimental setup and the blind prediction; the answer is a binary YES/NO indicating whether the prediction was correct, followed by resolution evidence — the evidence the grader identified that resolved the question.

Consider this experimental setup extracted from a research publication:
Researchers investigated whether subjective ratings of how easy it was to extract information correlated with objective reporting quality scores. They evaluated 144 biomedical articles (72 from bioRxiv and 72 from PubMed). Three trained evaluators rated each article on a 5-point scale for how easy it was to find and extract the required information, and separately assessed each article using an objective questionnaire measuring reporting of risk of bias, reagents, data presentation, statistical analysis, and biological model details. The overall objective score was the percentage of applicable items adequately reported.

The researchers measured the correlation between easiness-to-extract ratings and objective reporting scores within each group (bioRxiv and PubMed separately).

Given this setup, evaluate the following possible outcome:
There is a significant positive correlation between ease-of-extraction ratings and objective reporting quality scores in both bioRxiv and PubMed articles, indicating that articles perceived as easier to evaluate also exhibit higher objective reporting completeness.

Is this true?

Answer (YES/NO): YES